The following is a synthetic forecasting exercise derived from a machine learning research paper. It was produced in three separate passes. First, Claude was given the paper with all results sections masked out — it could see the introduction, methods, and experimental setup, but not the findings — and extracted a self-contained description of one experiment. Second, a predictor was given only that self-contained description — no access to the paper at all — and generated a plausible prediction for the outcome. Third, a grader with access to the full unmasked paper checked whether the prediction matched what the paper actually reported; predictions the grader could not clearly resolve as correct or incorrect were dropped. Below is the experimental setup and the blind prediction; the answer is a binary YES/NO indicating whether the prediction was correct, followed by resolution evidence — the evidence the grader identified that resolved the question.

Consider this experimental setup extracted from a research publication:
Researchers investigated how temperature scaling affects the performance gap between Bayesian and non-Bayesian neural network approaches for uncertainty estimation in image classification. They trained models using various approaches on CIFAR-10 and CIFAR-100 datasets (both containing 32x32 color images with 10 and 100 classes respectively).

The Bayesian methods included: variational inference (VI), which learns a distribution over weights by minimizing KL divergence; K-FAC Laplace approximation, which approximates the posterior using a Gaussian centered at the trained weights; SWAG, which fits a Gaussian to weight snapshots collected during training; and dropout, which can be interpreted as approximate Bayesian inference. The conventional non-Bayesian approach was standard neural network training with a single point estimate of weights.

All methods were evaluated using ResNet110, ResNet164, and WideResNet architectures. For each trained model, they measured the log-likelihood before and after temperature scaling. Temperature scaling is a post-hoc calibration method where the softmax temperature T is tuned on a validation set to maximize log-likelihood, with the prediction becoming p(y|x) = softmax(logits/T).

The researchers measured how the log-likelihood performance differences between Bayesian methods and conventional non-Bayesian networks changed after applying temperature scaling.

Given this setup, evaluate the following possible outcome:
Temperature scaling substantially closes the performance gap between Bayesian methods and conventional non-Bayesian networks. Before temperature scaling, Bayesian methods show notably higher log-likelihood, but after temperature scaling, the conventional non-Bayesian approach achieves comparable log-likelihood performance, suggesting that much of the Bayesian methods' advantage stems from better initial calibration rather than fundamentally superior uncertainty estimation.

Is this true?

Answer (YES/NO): YES